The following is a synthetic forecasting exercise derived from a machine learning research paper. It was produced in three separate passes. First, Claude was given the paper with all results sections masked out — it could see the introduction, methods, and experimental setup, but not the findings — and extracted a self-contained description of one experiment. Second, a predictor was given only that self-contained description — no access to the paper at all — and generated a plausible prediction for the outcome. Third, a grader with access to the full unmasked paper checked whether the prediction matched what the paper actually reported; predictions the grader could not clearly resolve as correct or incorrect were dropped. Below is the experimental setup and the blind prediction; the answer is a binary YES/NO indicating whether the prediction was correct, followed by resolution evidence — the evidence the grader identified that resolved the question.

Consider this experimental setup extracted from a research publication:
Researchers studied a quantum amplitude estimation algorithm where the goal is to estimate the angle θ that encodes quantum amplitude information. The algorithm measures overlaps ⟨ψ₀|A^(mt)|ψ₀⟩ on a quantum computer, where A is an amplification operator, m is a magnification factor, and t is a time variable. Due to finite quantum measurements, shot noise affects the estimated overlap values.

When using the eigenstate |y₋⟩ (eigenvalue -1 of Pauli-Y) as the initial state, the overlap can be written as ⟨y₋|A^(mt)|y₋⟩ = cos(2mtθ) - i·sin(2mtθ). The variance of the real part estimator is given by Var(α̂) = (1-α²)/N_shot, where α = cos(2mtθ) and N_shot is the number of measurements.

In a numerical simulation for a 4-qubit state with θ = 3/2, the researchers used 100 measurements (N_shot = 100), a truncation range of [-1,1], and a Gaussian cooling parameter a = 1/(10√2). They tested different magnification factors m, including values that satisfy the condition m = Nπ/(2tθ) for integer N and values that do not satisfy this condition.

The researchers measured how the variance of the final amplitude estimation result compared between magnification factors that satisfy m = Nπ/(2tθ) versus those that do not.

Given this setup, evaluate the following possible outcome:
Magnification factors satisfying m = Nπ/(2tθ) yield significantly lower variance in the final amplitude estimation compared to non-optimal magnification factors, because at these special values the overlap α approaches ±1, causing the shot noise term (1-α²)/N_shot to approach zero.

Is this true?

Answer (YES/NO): YES